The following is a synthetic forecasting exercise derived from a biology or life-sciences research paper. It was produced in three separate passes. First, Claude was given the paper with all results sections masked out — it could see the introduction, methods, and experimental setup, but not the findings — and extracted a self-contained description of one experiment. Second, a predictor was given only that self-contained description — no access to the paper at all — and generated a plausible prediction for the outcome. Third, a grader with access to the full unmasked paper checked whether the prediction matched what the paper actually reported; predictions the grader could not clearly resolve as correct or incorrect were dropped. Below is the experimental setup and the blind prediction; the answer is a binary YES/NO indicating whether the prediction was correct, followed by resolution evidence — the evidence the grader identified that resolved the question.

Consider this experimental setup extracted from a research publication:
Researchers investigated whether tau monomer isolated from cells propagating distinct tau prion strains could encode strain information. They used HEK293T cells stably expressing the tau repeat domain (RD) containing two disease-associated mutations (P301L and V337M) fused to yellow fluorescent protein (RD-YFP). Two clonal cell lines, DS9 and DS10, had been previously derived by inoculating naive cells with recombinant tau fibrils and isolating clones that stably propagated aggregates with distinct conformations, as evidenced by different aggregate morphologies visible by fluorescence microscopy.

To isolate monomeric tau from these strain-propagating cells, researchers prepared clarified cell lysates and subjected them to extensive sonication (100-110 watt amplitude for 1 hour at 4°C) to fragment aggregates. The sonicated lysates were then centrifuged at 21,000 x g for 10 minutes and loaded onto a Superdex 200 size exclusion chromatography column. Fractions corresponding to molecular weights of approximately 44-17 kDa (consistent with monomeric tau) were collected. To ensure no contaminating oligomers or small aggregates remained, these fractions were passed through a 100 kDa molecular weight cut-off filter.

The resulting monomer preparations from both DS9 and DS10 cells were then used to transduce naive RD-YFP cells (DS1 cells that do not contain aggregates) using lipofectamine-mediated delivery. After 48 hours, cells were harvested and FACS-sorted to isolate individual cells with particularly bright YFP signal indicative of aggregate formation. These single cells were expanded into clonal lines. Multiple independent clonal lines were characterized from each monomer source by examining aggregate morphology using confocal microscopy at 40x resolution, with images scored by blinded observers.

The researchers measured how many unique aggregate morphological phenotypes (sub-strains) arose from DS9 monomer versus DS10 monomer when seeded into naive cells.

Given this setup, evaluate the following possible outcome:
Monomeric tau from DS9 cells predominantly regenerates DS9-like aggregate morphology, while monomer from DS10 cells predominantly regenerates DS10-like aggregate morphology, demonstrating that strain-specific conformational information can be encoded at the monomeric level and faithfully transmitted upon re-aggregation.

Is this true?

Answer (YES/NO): NO